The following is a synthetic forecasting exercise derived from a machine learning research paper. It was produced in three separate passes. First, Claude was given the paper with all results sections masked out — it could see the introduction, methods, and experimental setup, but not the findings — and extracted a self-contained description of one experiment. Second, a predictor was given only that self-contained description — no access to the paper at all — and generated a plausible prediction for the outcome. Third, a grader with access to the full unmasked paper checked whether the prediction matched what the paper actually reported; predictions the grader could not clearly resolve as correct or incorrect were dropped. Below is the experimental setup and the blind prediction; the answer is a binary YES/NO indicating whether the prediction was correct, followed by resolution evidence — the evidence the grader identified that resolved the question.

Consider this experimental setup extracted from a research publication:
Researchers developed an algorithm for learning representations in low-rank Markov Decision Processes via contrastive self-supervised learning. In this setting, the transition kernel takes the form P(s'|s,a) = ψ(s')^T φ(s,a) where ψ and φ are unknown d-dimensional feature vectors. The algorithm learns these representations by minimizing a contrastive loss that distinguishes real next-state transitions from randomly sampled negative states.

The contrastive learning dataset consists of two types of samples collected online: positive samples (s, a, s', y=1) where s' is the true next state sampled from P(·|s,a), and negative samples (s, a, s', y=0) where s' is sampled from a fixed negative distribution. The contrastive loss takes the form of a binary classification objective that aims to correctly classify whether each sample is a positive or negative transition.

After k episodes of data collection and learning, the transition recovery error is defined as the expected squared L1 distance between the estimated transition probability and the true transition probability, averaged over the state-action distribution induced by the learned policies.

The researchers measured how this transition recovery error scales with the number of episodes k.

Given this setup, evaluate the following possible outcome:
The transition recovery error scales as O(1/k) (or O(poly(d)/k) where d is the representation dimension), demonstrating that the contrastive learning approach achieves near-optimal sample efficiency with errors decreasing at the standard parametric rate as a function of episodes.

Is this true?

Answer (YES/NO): YES